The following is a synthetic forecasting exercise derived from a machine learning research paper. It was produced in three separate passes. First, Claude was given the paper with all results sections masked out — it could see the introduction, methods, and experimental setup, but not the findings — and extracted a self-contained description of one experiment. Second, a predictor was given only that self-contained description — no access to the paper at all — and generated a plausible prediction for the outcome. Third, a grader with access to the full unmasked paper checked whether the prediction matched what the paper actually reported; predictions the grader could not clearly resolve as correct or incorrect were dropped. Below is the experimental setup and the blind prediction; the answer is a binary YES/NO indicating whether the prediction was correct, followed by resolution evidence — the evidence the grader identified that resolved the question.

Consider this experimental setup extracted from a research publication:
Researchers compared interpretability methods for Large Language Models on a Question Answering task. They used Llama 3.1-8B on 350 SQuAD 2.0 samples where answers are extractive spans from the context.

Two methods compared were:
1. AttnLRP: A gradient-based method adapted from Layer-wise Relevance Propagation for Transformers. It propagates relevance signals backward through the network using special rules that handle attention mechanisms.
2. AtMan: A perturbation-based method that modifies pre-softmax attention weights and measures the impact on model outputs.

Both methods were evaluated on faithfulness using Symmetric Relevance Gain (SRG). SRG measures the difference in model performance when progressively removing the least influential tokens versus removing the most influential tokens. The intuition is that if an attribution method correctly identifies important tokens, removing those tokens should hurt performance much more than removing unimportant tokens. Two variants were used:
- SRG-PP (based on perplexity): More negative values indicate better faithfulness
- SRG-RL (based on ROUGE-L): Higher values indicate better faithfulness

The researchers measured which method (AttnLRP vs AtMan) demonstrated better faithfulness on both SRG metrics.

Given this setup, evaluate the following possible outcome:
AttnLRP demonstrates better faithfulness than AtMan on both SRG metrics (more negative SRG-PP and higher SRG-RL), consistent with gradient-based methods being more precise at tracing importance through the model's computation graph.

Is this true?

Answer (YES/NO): YES